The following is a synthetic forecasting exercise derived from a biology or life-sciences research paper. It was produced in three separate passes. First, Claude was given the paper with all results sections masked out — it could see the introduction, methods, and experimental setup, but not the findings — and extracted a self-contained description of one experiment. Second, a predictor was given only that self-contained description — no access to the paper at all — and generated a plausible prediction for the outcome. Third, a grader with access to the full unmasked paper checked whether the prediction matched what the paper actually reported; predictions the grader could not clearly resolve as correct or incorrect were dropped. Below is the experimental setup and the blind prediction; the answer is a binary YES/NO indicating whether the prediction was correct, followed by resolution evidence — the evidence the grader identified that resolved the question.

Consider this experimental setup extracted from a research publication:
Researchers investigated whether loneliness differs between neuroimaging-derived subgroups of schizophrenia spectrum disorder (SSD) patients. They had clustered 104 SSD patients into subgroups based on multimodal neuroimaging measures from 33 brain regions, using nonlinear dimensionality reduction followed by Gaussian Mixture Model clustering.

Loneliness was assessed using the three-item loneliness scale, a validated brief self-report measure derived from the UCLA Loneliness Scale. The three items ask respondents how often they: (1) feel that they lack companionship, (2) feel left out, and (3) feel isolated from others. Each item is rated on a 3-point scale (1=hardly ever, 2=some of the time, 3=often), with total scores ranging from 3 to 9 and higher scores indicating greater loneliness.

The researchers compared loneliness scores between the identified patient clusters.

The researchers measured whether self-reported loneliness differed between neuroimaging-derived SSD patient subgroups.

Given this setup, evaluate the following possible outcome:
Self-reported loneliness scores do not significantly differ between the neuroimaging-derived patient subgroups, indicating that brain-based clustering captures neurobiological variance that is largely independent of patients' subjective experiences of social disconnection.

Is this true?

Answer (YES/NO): NO